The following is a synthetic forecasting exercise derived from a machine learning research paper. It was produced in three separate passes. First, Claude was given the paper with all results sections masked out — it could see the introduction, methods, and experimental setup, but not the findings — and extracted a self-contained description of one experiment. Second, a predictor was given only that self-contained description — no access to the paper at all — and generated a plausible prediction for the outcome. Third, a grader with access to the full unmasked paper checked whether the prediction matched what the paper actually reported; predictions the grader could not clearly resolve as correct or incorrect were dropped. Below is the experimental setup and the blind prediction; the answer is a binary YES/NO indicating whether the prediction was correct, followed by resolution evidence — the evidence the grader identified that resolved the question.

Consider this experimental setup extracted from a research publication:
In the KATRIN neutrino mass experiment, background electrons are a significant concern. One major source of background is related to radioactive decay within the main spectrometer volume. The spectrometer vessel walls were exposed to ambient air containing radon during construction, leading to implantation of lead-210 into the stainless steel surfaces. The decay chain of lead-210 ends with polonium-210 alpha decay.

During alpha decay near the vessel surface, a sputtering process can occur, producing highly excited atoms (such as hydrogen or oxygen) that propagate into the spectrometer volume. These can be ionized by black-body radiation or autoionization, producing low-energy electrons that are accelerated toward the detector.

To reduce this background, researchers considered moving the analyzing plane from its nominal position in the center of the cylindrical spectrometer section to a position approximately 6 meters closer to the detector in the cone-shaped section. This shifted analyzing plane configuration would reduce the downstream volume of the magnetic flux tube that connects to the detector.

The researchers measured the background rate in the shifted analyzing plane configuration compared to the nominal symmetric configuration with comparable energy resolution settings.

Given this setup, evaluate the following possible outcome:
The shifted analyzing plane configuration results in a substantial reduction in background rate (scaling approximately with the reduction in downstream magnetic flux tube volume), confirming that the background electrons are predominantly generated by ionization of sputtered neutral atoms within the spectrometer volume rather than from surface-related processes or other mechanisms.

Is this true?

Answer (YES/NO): YES